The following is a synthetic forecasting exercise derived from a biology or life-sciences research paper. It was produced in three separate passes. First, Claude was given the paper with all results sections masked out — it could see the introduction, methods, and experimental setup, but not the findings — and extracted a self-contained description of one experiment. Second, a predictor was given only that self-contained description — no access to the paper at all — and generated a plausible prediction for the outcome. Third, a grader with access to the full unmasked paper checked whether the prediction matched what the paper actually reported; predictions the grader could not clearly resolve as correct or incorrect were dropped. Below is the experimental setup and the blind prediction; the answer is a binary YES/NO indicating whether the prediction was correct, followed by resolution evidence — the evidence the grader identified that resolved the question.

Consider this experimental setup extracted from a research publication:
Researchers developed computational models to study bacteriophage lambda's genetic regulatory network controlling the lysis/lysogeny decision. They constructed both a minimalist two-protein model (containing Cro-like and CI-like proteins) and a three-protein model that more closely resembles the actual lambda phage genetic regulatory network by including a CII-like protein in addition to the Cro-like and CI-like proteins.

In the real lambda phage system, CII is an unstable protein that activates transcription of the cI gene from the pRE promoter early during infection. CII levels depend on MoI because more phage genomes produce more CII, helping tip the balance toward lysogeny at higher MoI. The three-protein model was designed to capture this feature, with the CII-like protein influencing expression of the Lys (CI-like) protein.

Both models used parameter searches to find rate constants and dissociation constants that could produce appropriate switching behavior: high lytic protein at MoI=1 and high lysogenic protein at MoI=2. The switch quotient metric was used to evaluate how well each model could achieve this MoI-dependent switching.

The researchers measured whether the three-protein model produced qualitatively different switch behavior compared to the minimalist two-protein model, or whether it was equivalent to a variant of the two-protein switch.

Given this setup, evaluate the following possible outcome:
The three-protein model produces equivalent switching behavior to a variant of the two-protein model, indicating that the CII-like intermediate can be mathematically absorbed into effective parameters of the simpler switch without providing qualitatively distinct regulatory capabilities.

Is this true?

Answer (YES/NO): YES